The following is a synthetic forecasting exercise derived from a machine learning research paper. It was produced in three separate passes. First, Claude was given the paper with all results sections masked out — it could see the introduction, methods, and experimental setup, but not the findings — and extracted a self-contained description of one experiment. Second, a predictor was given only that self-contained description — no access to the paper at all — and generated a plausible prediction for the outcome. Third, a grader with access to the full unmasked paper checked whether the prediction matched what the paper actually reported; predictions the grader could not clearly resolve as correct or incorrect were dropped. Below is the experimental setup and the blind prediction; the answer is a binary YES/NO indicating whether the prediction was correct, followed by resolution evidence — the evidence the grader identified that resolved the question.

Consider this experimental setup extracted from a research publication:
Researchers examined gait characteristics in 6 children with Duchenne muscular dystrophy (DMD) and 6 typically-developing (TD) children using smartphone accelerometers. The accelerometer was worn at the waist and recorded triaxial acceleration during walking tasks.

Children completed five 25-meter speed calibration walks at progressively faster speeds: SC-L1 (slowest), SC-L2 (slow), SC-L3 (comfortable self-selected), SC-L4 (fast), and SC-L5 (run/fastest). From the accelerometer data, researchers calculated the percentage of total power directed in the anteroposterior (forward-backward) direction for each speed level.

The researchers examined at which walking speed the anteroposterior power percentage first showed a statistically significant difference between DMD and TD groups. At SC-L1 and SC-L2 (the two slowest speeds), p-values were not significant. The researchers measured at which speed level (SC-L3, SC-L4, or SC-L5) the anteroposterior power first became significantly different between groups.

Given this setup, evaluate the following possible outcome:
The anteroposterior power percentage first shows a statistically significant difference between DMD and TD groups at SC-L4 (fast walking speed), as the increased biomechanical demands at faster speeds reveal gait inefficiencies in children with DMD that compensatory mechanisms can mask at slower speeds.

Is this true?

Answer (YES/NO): NO